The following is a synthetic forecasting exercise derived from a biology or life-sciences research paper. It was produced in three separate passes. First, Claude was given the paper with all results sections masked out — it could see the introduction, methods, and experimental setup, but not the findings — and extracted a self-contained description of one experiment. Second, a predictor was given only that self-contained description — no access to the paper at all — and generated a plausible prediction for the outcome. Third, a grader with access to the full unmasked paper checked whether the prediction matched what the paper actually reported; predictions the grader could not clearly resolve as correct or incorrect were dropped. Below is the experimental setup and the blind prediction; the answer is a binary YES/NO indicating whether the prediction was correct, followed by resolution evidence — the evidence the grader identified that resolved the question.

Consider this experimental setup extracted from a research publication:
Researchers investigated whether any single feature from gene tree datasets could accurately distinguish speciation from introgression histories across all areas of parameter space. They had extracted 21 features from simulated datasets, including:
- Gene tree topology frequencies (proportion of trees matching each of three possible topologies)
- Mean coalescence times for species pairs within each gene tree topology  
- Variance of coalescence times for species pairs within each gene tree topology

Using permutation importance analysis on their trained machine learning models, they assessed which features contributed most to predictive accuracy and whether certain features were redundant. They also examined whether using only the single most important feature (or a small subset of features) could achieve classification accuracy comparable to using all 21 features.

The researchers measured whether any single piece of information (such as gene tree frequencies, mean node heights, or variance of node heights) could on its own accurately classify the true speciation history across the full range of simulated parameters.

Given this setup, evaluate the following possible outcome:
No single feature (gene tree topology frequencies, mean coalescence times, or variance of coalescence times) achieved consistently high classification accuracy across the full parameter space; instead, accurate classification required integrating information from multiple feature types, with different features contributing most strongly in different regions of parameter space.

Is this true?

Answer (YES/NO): YES